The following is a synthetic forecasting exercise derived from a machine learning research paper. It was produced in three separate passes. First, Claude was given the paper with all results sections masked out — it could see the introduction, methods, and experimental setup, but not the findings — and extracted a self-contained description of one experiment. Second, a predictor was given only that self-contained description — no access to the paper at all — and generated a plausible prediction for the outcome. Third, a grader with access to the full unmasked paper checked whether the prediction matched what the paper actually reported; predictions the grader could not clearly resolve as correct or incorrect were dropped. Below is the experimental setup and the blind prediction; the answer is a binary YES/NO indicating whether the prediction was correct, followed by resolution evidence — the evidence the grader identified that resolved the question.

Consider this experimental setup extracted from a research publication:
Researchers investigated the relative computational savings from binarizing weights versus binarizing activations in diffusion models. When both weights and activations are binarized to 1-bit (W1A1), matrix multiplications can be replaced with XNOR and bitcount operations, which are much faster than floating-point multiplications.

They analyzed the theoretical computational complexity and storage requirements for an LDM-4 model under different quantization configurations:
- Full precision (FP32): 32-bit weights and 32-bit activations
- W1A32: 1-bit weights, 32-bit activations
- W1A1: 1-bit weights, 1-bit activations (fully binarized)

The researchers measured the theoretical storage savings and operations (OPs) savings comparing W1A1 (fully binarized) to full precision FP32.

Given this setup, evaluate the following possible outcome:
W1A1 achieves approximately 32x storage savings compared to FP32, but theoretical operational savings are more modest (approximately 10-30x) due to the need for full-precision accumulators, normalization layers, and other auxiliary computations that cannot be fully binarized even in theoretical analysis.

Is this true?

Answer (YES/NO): NO